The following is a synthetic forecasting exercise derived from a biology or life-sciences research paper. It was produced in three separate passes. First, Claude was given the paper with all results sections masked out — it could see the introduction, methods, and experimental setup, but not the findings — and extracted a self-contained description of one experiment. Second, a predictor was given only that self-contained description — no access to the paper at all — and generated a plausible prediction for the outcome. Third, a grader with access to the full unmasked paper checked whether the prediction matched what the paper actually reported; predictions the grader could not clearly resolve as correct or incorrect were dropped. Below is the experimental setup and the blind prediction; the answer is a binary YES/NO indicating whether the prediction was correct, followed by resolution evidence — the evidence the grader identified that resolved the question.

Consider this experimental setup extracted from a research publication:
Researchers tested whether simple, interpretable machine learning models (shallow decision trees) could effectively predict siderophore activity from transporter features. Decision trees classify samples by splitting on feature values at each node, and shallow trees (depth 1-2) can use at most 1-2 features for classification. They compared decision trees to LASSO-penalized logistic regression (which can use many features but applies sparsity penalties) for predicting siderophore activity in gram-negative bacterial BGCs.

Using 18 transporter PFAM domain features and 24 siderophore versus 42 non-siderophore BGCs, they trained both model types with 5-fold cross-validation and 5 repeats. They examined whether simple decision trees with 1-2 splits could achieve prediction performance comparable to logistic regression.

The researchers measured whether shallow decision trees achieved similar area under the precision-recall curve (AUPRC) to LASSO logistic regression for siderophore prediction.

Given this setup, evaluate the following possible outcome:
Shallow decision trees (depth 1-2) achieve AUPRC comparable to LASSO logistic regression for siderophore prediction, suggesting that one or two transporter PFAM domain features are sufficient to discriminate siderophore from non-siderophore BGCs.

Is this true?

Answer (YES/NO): YES